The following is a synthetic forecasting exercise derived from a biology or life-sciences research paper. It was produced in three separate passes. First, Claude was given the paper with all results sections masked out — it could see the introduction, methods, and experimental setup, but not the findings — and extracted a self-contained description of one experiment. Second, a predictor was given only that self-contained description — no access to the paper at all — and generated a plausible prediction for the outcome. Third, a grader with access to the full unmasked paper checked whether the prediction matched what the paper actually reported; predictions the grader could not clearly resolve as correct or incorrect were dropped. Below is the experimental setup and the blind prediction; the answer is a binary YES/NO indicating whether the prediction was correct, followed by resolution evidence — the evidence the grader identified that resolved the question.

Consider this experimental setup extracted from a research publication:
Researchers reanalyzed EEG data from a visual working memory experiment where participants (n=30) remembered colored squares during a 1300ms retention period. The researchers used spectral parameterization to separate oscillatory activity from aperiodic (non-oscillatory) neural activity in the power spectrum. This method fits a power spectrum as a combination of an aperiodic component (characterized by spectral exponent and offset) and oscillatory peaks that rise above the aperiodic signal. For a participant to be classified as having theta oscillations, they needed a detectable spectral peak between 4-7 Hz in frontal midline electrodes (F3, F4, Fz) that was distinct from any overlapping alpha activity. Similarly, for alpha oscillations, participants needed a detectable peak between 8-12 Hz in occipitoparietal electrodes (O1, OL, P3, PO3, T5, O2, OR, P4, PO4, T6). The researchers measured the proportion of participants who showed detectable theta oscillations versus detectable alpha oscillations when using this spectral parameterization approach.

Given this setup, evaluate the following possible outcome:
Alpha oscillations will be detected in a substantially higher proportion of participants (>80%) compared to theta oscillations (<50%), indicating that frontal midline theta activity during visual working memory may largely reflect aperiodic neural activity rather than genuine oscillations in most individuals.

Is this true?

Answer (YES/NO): YES